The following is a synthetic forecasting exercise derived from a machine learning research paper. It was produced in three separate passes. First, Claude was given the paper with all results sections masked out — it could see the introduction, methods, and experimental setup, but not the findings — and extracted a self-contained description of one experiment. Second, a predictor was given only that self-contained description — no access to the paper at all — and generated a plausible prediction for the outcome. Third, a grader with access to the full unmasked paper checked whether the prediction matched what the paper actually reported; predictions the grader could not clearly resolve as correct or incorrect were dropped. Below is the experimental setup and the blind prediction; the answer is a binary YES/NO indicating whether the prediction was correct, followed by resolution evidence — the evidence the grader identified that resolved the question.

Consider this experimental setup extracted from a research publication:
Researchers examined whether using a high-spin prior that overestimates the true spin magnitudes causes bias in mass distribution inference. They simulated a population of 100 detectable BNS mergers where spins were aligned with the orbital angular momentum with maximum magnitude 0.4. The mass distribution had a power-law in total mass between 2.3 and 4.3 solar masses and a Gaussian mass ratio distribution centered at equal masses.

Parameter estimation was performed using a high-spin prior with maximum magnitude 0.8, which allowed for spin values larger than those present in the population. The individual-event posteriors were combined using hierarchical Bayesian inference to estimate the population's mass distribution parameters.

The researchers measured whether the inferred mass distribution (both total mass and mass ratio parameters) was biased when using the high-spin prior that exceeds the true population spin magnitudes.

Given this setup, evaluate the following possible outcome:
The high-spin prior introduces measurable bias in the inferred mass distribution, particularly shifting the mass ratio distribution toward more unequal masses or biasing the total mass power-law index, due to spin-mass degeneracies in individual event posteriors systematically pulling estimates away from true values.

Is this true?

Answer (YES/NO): NO